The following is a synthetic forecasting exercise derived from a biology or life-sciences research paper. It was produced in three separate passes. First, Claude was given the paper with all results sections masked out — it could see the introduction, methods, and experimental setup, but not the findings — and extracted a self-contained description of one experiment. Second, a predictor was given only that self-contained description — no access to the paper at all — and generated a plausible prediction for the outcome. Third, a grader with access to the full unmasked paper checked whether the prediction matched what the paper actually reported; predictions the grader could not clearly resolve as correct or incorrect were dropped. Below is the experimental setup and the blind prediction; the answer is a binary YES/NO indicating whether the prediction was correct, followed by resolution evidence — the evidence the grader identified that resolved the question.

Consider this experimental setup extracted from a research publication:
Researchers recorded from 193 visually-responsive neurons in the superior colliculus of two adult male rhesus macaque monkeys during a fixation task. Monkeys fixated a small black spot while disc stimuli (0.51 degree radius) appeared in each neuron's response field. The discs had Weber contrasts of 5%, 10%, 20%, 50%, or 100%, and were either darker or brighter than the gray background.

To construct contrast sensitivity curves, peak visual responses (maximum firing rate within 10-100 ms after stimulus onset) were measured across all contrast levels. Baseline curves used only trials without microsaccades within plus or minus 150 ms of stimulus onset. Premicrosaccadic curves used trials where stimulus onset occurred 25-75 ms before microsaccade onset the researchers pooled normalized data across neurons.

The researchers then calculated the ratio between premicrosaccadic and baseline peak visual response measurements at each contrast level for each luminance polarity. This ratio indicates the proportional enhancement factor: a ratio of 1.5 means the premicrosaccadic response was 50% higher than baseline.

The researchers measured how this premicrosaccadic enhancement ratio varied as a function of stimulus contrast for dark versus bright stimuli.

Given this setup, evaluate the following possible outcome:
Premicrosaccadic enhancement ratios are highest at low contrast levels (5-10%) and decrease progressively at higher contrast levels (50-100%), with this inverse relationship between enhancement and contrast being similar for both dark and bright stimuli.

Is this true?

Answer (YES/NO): NO